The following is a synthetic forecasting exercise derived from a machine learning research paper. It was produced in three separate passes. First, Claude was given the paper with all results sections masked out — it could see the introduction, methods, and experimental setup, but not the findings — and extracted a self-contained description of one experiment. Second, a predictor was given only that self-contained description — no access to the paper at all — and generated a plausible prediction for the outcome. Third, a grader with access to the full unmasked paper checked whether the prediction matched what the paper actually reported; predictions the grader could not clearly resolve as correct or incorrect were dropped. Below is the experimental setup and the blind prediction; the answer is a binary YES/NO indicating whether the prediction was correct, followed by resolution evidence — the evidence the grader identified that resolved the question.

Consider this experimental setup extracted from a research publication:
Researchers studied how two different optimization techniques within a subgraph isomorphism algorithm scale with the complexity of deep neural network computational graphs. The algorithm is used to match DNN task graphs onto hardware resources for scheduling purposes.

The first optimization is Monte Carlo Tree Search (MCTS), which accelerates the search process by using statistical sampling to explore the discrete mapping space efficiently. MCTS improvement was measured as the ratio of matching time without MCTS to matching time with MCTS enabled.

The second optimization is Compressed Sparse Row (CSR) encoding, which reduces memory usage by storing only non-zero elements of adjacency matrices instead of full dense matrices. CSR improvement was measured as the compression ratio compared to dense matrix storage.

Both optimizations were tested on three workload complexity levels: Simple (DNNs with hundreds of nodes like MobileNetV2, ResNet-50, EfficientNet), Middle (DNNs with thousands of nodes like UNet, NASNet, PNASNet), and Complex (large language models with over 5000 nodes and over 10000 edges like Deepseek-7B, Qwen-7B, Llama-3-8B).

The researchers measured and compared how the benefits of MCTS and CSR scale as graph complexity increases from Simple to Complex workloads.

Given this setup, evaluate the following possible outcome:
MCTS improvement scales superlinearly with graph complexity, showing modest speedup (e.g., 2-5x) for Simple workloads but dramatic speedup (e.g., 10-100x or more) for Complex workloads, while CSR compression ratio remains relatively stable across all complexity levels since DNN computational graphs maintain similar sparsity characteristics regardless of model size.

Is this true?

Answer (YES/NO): NO